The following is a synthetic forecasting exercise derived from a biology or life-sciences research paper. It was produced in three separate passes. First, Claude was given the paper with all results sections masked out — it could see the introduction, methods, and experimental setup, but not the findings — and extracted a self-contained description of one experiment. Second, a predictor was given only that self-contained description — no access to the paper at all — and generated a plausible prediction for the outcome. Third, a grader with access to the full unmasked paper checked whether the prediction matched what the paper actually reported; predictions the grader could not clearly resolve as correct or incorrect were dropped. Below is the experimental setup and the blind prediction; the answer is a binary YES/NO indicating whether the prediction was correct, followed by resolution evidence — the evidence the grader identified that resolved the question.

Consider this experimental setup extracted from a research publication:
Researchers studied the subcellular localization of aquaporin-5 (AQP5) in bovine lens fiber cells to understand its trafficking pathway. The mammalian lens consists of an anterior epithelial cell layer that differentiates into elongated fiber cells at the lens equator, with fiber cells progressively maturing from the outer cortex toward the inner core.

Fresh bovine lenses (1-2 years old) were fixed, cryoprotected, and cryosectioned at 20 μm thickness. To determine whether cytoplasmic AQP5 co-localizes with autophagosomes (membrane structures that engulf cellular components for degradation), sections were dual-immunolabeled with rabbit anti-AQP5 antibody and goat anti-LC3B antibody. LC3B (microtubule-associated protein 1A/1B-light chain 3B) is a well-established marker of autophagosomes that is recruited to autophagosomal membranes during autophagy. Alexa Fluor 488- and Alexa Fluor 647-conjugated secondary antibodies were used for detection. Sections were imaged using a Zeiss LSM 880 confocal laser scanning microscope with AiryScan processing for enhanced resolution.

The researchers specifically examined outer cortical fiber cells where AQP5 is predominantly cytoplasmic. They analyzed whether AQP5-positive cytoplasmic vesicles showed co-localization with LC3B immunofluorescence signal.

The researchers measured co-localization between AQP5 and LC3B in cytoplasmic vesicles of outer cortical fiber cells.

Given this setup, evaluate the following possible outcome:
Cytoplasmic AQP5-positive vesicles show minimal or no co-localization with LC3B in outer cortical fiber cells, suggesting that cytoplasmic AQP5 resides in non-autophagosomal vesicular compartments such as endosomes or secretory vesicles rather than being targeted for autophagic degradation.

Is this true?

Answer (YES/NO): NO